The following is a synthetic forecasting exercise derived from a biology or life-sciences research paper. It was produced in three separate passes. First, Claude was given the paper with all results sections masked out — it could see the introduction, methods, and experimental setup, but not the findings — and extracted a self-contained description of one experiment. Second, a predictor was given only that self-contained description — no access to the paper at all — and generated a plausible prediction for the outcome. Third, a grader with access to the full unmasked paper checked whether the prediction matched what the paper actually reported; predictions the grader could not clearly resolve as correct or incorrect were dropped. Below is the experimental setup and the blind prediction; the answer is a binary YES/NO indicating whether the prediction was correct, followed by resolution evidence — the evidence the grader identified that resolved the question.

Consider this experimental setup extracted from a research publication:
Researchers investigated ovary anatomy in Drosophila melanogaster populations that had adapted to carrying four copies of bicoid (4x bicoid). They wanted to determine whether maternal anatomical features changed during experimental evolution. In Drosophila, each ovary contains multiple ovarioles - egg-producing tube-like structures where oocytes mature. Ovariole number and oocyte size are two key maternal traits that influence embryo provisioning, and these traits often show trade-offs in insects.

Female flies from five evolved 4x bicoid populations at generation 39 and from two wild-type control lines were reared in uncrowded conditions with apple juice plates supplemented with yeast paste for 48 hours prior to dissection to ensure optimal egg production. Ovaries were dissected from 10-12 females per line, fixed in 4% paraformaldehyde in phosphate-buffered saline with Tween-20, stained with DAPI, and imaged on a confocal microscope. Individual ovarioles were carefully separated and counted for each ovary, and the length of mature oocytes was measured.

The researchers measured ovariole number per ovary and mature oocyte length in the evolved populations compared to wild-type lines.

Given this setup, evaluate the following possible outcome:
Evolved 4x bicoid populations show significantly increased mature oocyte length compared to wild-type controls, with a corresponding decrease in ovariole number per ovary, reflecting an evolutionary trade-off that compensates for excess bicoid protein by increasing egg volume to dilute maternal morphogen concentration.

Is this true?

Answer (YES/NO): NO